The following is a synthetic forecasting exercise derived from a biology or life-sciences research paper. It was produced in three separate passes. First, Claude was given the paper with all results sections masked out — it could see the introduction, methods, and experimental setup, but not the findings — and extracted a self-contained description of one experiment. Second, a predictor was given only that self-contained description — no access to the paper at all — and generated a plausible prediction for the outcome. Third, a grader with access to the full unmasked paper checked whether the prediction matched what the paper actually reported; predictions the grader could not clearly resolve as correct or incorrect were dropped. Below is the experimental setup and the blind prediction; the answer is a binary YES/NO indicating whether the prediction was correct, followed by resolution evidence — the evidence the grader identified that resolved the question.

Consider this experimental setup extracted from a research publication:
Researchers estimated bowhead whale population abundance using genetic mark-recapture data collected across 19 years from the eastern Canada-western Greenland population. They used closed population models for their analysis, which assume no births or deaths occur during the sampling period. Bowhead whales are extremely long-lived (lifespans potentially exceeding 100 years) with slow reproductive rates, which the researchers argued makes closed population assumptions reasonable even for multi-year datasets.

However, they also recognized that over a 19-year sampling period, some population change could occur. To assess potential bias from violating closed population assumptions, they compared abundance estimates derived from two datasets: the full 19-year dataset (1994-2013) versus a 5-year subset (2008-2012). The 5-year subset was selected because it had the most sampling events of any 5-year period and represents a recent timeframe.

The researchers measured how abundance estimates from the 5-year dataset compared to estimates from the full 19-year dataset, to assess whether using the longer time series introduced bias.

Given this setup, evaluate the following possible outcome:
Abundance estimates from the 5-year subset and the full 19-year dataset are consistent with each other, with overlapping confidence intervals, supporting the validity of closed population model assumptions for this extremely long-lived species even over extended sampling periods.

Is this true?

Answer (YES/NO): NO